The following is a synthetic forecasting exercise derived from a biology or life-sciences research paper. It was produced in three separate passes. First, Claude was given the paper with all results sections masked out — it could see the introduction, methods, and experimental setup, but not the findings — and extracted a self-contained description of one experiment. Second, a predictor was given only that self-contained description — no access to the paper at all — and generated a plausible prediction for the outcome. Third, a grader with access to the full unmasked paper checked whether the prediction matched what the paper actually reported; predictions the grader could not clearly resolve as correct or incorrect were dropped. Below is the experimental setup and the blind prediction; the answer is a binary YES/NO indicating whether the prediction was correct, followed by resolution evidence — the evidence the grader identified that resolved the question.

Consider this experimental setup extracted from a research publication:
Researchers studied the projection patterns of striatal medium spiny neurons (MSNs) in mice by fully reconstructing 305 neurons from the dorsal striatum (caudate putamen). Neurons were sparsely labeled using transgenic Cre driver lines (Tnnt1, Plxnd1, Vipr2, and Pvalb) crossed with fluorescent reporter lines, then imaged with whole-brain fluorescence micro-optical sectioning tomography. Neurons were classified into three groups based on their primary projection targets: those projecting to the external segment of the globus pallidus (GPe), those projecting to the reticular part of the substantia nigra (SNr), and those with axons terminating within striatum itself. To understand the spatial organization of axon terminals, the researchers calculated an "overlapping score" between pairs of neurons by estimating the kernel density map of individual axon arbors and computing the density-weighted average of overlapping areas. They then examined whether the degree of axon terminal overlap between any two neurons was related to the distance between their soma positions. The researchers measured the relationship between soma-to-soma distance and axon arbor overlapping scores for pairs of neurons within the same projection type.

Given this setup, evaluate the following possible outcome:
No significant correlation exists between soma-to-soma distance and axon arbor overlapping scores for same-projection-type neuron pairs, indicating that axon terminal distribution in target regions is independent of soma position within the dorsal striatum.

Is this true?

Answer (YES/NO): NO